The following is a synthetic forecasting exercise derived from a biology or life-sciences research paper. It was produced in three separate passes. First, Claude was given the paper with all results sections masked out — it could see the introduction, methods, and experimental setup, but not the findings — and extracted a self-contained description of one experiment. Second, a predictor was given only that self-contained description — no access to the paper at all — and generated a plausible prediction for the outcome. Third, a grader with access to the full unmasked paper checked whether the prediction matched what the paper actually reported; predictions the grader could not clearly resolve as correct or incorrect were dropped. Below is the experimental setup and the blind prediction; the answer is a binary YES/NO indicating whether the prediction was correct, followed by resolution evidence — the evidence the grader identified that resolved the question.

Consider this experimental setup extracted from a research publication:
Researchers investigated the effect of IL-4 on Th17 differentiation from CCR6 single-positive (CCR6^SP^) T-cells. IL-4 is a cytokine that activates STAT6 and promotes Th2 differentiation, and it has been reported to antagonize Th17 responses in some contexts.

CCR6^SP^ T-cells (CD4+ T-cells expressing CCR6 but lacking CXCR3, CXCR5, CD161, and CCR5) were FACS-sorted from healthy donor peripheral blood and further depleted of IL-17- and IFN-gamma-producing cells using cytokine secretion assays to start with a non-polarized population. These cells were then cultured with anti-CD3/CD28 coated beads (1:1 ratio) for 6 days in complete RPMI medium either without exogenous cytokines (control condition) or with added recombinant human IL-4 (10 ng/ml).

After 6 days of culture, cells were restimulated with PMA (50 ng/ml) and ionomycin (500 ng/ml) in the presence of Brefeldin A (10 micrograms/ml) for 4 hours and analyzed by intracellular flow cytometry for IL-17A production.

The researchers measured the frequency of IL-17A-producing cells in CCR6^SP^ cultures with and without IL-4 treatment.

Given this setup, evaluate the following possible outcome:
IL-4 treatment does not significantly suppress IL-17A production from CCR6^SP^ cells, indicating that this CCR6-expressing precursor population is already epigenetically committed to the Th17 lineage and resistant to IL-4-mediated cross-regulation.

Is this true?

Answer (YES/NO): NO